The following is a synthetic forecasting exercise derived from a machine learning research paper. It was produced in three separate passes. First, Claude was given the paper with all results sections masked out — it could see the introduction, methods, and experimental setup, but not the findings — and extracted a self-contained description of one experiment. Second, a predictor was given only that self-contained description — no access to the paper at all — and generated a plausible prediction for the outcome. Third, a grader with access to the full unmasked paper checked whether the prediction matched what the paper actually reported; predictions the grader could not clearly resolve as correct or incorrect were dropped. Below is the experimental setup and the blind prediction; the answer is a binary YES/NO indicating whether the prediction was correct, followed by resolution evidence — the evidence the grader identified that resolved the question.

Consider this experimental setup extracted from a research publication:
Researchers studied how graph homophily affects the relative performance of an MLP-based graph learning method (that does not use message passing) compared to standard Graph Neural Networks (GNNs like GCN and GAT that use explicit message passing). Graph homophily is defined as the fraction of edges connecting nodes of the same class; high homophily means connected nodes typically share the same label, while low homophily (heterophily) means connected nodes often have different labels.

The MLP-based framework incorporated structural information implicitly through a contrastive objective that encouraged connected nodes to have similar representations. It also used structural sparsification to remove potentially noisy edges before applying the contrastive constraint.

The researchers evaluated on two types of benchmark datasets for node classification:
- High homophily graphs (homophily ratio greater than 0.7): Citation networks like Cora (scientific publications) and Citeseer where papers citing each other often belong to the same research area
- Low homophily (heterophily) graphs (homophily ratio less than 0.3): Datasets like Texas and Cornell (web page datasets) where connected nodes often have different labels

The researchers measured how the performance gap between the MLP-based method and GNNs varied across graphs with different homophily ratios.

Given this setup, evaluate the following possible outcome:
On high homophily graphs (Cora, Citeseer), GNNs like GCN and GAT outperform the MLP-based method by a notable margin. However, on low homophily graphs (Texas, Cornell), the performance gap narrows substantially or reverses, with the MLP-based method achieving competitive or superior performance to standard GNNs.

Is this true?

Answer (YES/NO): NO